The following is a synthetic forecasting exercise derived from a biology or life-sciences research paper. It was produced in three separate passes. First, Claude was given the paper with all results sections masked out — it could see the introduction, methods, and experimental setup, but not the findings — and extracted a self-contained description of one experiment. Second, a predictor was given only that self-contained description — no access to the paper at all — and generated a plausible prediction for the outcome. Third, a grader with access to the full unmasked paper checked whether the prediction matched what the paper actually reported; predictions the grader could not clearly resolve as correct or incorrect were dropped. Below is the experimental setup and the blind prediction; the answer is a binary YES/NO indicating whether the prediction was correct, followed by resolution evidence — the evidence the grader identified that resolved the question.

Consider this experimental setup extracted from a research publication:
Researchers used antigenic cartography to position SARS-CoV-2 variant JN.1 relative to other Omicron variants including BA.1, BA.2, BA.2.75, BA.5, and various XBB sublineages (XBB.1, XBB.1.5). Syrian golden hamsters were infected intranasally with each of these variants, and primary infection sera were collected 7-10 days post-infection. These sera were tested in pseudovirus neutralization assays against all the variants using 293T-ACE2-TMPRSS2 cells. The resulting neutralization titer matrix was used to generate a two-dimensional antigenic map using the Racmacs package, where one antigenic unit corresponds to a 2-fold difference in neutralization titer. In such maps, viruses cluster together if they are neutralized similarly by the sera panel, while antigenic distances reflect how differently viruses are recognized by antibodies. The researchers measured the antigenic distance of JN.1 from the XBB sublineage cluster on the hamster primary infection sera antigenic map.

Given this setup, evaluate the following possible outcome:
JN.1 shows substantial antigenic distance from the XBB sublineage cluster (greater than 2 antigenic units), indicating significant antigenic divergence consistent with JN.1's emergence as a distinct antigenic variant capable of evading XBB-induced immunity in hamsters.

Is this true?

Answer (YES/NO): NO